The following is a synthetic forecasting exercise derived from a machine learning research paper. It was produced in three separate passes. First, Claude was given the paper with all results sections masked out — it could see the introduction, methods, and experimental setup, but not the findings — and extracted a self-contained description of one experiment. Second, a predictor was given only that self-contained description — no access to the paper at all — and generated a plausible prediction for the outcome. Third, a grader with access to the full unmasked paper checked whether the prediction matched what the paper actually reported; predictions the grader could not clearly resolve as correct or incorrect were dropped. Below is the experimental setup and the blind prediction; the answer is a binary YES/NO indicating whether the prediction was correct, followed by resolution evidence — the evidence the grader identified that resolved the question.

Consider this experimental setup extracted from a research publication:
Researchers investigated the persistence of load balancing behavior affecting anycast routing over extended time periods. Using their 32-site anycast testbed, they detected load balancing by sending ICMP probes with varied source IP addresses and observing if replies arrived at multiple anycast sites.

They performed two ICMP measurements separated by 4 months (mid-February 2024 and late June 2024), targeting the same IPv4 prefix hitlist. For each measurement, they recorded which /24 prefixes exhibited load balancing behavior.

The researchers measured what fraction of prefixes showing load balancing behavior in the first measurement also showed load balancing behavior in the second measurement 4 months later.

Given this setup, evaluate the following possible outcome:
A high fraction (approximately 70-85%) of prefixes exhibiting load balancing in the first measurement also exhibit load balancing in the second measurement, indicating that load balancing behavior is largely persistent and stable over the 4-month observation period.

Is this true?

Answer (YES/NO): NO